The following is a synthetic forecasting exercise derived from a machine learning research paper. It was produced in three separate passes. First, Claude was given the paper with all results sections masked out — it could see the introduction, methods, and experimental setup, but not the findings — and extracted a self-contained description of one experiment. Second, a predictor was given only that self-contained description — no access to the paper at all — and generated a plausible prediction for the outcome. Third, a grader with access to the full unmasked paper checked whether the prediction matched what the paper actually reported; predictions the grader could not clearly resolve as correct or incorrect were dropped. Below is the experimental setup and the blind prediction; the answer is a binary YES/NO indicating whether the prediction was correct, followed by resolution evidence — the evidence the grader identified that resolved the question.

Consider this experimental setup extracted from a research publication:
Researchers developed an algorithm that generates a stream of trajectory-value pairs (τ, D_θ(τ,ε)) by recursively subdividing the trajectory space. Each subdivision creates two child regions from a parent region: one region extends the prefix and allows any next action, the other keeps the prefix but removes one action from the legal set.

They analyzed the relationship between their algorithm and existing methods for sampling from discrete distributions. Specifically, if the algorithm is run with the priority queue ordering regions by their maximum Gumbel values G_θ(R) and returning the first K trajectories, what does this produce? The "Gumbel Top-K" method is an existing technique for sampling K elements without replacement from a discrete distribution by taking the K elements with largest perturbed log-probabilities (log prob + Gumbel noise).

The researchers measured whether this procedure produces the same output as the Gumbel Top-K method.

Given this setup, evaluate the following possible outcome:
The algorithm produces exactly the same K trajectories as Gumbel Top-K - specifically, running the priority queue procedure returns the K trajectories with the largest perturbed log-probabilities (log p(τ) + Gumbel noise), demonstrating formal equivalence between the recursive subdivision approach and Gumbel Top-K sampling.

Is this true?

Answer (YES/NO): YES